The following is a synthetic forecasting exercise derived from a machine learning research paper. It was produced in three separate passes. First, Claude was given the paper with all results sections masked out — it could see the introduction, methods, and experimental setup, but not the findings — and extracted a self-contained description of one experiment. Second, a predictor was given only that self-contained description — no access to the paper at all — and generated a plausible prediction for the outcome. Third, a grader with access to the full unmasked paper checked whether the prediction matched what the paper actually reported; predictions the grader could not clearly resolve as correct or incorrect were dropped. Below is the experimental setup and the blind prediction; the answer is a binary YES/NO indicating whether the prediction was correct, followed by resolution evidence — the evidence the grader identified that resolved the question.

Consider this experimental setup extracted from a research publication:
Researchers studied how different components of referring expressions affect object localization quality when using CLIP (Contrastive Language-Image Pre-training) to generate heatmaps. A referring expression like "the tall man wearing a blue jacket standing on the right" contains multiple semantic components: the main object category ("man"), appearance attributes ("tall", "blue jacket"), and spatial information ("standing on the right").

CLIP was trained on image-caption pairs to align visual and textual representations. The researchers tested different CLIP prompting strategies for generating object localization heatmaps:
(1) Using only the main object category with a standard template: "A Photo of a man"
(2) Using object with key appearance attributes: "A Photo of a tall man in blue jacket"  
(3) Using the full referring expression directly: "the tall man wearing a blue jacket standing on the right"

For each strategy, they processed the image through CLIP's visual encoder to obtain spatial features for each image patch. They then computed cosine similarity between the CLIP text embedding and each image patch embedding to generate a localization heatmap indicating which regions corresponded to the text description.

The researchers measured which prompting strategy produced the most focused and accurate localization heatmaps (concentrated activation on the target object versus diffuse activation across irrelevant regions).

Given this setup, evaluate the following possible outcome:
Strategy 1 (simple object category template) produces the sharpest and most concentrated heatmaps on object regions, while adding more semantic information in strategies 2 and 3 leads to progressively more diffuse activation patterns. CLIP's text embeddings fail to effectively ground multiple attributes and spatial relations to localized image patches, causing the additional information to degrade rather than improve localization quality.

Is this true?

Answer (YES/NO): YES